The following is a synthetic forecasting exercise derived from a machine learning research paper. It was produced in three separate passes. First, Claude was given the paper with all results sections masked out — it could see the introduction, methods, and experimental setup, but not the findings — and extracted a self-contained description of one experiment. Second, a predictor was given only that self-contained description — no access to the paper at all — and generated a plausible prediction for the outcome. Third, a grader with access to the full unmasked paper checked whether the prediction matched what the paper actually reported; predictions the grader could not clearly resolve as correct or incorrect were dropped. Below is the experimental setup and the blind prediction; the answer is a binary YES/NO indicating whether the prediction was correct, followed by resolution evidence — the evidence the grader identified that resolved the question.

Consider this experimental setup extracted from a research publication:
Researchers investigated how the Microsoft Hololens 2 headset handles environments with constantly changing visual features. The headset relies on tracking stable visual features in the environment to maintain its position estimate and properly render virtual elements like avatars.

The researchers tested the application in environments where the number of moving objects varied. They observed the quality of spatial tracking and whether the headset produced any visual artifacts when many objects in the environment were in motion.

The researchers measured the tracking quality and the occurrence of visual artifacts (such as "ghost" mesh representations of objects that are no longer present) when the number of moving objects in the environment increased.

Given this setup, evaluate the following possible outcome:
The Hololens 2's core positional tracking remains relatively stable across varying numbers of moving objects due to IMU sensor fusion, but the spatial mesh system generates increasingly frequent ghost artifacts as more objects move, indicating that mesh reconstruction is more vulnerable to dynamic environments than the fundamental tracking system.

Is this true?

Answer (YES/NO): NO